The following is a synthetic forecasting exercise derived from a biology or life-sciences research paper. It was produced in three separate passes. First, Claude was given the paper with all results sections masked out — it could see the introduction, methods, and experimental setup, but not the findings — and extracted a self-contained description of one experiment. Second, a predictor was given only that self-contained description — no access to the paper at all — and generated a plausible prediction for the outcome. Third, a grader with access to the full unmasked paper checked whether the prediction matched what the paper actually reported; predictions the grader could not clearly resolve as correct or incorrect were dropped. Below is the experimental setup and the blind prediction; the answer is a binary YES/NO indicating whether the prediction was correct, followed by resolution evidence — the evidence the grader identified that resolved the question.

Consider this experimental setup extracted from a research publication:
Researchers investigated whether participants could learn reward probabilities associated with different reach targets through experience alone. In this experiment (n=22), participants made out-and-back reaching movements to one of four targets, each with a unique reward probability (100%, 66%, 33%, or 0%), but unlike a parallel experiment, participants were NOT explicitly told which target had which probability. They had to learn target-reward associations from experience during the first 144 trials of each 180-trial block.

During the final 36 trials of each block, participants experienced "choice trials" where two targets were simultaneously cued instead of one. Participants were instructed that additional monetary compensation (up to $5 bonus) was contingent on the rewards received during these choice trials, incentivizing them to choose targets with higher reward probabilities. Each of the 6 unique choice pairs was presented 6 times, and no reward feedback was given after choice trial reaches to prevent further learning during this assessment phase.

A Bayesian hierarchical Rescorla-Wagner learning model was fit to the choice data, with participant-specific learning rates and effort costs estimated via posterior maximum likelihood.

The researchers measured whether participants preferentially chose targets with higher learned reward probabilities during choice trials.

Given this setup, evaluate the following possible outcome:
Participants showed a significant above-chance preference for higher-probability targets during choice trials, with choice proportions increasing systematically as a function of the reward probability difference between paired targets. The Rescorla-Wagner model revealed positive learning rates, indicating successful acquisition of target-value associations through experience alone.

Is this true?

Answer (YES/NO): NO